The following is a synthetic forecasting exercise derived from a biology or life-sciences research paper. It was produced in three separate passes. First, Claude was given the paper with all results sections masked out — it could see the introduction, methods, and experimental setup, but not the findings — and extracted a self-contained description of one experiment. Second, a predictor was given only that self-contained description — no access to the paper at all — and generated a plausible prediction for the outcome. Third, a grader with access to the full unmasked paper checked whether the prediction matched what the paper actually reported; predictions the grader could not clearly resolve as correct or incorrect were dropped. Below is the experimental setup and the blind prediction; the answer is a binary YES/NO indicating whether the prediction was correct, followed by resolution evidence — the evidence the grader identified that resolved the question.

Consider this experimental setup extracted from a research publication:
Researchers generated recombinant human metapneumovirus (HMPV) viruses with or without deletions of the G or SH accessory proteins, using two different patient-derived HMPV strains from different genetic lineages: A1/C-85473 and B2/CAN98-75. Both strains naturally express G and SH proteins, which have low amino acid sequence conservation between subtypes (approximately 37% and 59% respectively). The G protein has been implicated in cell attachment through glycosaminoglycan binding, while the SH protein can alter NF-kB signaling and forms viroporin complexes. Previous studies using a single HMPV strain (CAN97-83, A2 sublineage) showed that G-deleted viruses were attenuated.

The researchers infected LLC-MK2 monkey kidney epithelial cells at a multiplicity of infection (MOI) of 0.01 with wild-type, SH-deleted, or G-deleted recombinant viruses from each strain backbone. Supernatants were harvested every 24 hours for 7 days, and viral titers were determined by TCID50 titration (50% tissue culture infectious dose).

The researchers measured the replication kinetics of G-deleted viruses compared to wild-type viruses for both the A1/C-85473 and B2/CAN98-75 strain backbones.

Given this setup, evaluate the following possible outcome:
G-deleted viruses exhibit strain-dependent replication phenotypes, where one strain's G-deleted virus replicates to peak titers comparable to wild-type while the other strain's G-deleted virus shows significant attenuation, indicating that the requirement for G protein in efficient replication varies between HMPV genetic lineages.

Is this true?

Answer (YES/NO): YES